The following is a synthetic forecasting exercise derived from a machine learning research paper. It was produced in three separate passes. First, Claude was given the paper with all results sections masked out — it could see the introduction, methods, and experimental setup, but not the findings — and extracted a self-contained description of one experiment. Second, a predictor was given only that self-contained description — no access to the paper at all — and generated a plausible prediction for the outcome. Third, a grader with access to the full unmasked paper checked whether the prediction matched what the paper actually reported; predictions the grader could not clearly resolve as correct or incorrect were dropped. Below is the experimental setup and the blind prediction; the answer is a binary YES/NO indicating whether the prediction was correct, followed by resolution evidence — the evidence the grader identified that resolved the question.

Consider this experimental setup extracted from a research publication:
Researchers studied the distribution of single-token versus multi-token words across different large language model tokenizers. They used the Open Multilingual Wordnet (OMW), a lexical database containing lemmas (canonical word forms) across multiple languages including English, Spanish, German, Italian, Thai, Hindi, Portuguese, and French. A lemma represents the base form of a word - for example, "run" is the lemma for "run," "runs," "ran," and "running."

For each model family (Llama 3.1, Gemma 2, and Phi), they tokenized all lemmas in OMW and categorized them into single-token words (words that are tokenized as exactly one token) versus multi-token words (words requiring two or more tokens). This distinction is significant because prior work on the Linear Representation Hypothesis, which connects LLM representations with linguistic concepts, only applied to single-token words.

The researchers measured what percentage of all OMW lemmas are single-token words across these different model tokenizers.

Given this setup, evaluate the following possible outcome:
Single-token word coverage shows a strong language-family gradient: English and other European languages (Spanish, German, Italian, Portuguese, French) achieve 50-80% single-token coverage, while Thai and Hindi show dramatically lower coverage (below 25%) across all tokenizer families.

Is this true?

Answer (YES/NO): NO